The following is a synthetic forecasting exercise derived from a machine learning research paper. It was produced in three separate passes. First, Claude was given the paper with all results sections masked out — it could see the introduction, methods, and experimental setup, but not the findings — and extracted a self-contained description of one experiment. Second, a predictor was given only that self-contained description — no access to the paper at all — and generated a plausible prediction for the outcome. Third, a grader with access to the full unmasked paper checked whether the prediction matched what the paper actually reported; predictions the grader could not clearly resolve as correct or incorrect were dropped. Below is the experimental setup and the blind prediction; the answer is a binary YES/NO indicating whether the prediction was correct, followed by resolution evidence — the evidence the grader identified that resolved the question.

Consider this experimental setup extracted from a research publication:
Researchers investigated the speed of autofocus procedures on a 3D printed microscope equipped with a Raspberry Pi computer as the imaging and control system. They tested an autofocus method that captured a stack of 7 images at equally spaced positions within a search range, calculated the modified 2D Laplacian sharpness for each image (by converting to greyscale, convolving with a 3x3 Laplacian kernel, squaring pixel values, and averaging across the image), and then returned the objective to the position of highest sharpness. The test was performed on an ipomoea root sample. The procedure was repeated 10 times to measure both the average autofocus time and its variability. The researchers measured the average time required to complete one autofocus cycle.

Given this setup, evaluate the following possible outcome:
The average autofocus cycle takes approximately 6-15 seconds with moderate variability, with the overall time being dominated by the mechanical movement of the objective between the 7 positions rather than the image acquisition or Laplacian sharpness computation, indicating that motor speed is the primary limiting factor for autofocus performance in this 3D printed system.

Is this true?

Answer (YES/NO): NO